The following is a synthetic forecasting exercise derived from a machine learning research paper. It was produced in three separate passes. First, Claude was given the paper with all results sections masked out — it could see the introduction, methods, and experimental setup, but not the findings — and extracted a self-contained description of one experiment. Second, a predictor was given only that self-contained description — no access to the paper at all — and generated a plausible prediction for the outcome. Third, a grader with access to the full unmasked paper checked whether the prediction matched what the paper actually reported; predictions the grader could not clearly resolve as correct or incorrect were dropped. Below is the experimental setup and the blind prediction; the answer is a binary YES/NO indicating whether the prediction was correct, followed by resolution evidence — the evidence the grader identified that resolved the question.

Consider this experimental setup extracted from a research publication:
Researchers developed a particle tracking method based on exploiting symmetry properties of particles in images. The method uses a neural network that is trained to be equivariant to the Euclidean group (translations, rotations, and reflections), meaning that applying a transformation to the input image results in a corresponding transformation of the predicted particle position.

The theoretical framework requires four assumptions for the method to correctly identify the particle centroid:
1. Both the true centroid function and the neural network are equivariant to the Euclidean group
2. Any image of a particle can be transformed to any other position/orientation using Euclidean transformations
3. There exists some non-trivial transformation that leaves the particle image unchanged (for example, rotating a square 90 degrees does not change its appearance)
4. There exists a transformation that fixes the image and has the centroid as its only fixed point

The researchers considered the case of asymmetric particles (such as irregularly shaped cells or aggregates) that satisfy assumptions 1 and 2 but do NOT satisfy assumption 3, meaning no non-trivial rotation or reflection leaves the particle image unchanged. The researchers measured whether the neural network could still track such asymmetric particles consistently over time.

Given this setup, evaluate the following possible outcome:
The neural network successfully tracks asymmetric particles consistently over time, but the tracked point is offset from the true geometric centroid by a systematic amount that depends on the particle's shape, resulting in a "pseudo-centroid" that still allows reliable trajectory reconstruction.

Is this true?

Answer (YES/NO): NO